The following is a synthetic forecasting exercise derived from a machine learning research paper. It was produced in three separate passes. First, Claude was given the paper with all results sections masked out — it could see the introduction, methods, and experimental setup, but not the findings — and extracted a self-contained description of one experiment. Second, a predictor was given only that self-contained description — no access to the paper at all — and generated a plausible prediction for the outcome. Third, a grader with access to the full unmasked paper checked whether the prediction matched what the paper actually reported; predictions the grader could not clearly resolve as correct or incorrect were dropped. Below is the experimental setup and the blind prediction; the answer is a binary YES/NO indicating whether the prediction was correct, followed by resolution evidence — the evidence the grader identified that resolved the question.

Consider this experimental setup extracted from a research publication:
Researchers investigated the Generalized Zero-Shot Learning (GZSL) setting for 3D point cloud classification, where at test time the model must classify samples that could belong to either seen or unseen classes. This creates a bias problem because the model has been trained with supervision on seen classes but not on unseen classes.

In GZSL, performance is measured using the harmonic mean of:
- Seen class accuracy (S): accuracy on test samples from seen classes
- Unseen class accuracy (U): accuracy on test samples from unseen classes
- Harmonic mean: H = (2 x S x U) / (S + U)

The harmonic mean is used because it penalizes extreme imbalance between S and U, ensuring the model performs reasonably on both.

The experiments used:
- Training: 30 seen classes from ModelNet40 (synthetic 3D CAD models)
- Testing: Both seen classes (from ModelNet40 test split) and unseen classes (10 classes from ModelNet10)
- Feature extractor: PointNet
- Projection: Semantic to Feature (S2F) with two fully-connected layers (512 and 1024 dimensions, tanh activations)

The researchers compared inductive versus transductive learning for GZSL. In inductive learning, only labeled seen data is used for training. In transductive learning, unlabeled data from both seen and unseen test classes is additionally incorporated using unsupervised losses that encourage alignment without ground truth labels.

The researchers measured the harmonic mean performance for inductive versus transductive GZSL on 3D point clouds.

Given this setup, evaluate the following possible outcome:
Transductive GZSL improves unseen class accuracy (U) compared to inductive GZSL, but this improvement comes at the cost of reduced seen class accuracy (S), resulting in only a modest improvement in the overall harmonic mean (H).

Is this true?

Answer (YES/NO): NO